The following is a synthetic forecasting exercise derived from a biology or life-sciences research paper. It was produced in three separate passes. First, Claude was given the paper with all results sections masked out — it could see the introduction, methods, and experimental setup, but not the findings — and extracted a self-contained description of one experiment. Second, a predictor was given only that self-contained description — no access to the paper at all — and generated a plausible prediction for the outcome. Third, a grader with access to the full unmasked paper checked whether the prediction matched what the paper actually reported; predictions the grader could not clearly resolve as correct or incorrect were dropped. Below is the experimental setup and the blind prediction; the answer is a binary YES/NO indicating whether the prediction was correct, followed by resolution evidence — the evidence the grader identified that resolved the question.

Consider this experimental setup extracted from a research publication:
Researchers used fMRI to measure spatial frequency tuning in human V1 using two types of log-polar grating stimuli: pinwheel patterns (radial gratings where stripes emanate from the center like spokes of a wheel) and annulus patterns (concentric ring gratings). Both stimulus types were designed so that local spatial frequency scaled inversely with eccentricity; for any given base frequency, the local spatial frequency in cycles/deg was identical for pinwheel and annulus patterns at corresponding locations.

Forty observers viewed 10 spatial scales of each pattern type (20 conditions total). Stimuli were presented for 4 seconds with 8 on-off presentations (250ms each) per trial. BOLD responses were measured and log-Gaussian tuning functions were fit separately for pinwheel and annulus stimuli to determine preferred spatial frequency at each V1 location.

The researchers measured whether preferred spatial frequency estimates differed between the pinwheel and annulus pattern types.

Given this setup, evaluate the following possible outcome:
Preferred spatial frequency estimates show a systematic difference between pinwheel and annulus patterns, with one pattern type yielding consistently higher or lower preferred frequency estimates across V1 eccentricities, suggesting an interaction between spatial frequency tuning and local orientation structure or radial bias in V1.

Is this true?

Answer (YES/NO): YES